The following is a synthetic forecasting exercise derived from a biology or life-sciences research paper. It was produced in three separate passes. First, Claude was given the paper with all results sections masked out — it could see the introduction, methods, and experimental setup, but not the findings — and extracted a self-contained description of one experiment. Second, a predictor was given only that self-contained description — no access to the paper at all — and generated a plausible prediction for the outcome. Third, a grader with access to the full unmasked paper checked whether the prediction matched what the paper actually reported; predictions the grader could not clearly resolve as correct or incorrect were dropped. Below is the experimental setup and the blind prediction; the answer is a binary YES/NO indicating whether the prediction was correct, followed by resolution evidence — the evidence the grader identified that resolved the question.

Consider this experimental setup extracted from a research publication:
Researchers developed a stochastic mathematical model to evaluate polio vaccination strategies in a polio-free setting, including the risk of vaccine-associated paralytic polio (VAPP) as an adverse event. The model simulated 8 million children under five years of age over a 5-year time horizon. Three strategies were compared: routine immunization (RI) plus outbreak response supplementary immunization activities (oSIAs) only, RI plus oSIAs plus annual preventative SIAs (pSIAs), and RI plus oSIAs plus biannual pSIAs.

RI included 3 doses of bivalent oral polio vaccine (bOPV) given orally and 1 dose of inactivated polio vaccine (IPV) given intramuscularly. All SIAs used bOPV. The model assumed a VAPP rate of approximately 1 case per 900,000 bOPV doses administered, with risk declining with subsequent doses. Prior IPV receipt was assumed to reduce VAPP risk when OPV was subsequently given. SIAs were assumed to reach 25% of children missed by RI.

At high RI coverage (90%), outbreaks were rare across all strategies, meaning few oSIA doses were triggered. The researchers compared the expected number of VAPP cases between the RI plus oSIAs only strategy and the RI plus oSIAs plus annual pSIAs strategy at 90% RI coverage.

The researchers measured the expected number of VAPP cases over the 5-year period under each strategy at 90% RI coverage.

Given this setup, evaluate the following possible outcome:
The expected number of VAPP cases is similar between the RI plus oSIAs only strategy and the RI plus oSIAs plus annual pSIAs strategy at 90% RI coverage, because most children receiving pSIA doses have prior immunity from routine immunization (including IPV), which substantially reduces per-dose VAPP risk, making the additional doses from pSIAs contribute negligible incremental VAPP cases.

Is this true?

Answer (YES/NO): NO